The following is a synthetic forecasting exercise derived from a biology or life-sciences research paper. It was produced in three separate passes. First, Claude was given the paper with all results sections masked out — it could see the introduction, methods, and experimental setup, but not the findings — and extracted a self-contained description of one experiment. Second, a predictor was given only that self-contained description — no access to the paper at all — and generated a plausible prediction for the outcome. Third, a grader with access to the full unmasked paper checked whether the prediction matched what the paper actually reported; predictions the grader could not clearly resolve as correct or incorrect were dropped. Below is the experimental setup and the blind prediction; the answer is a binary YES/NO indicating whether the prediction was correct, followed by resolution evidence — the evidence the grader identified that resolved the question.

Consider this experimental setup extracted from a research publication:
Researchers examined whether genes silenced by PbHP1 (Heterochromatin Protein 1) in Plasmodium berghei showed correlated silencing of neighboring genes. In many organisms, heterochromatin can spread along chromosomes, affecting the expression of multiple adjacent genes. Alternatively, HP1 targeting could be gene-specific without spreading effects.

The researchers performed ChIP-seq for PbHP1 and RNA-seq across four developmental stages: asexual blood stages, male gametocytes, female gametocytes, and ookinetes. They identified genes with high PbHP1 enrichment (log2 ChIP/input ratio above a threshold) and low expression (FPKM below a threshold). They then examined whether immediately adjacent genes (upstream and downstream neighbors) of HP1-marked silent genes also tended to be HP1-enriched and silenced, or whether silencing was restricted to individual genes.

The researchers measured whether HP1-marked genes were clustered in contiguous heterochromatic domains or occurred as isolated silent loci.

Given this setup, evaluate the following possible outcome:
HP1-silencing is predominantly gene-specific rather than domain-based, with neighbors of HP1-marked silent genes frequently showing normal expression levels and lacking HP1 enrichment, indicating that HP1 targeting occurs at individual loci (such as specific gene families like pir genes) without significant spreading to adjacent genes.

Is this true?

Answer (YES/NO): NO